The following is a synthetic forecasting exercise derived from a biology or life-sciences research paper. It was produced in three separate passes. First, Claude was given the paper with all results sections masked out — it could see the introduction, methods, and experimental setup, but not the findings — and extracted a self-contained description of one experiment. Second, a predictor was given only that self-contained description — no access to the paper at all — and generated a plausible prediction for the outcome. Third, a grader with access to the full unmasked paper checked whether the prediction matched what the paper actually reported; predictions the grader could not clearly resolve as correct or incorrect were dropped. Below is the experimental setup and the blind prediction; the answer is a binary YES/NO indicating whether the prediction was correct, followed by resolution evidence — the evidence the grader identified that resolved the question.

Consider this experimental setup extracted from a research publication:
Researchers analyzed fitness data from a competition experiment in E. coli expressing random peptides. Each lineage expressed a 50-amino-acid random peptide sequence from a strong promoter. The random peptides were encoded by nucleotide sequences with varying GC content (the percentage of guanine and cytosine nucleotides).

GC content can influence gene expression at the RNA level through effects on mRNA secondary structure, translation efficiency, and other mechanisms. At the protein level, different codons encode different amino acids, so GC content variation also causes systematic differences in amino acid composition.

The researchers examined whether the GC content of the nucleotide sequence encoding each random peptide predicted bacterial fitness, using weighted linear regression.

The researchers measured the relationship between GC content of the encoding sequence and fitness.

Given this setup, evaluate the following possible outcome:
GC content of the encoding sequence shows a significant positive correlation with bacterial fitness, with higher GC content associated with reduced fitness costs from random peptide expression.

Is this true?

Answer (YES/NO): YES